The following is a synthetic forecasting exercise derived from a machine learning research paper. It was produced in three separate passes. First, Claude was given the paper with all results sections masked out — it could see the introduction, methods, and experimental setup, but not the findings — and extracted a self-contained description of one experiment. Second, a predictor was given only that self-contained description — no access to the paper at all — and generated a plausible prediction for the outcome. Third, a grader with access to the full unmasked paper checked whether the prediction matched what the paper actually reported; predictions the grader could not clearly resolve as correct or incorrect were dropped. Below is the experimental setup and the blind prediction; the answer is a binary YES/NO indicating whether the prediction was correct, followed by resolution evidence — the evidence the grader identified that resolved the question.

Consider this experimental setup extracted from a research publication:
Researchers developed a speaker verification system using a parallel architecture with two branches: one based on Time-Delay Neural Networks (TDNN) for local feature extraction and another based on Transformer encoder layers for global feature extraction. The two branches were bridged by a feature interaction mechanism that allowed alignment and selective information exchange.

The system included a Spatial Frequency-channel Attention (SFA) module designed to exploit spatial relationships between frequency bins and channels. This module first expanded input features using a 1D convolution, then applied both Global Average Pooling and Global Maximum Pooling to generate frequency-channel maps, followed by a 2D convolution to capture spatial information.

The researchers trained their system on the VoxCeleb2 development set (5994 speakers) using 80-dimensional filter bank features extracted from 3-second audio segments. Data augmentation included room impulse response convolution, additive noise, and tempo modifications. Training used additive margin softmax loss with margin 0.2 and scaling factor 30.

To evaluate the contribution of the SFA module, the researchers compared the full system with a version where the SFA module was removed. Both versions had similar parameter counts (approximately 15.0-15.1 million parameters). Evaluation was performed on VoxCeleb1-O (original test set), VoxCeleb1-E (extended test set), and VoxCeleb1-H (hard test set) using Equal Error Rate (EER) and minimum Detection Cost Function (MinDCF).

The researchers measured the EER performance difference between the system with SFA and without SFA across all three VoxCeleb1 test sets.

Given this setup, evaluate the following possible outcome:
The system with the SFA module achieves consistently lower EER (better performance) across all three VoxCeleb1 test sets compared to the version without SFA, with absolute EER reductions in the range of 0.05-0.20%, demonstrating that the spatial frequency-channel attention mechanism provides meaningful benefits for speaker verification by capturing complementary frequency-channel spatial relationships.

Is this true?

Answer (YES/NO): NO